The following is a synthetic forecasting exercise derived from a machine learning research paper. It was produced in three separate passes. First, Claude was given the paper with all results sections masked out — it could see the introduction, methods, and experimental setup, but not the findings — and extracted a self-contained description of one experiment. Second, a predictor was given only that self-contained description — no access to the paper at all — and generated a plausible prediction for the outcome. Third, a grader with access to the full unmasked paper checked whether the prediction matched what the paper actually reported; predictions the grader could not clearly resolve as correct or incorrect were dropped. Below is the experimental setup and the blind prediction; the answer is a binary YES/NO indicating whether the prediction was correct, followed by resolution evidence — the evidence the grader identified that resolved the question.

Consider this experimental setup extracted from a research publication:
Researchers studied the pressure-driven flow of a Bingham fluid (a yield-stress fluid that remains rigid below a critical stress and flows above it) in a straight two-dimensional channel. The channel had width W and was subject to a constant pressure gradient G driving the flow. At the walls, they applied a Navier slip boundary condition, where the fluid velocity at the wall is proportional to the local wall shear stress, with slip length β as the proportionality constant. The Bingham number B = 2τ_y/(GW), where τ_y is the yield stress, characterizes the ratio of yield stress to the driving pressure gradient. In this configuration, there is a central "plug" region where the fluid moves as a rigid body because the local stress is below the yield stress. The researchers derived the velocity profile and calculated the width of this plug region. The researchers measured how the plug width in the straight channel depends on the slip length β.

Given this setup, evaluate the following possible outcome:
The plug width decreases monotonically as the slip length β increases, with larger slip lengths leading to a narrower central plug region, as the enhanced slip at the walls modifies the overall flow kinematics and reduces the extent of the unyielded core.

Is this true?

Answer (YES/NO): NO